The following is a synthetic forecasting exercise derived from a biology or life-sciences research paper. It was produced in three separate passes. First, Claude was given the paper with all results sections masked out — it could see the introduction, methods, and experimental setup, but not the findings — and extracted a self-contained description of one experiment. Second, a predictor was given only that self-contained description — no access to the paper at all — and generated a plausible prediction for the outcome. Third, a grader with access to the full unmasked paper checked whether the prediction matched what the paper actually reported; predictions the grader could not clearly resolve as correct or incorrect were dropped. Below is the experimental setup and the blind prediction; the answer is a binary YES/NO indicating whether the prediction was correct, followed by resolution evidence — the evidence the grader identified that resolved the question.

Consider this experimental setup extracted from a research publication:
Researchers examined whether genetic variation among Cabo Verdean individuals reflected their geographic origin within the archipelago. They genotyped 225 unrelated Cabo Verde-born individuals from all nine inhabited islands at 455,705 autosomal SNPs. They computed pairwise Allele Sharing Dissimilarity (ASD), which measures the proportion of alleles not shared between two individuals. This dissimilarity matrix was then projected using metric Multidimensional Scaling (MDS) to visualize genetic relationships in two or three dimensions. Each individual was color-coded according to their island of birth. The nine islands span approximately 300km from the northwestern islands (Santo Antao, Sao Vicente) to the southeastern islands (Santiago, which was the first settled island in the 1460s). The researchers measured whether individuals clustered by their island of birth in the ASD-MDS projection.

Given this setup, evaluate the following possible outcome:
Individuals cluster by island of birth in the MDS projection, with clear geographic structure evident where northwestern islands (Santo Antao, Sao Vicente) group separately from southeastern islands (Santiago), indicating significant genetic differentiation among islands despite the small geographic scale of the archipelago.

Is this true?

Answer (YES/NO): NO